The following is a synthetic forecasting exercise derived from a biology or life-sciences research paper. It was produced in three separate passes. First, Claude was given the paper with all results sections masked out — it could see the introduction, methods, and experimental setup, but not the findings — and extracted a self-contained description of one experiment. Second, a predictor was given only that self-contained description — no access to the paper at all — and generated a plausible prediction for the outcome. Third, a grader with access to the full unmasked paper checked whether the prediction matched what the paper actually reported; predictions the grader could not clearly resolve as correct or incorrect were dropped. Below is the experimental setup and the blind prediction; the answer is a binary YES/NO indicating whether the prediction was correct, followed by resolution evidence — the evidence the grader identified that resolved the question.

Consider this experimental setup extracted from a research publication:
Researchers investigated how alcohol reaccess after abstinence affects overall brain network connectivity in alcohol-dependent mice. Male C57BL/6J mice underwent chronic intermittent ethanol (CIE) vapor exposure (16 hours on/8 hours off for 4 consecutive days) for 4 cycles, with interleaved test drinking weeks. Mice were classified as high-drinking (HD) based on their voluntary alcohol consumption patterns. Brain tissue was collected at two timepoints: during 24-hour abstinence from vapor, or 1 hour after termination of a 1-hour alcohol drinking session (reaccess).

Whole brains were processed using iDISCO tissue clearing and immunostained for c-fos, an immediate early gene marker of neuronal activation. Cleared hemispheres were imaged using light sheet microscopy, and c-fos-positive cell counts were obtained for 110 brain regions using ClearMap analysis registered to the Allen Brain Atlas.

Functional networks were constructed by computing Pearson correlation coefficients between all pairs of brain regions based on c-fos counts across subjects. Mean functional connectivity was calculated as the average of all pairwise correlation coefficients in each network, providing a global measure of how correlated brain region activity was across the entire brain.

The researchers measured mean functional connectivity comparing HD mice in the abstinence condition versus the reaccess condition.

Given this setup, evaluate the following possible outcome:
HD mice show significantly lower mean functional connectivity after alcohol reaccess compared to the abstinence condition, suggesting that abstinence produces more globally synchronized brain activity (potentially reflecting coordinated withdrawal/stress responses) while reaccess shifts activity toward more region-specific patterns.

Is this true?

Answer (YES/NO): NO